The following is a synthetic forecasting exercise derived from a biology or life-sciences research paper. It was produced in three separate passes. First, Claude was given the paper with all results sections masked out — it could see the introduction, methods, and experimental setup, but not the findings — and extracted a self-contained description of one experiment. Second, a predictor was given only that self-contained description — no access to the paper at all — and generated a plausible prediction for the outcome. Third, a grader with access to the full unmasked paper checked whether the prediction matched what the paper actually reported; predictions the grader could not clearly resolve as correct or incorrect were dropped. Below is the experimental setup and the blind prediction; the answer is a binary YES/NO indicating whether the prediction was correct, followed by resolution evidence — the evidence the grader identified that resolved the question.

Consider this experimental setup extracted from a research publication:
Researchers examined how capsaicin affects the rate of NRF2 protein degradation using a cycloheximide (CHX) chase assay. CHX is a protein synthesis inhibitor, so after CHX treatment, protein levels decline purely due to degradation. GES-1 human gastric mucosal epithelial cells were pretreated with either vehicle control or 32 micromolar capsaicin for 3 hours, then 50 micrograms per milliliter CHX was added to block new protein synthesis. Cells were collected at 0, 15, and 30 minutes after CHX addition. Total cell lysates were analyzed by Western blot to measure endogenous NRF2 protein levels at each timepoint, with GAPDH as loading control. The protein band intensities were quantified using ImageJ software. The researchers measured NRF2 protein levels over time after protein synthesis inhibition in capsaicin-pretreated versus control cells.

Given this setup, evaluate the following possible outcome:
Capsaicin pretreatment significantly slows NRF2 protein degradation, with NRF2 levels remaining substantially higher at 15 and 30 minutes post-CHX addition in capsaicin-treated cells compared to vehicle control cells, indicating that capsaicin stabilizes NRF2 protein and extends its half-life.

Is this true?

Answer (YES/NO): YES